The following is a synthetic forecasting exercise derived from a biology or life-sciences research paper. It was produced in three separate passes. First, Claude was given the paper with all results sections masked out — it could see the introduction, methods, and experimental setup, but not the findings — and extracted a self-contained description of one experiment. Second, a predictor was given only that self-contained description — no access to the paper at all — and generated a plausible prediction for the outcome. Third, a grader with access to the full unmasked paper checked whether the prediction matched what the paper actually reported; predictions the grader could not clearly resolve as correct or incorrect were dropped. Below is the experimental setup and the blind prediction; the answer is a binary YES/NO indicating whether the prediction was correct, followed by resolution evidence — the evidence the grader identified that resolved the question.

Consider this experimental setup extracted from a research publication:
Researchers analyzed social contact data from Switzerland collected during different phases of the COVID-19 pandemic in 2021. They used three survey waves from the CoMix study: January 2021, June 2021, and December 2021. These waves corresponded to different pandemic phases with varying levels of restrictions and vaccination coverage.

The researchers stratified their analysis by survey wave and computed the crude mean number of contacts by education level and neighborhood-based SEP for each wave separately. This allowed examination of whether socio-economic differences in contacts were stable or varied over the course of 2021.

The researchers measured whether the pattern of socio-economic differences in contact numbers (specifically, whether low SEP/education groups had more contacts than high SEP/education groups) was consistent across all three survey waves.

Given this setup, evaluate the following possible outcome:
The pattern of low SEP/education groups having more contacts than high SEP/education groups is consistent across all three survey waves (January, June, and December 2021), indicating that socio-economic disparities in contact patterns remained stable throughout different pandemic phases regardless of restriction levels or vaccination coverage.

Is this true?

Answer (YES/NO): NO